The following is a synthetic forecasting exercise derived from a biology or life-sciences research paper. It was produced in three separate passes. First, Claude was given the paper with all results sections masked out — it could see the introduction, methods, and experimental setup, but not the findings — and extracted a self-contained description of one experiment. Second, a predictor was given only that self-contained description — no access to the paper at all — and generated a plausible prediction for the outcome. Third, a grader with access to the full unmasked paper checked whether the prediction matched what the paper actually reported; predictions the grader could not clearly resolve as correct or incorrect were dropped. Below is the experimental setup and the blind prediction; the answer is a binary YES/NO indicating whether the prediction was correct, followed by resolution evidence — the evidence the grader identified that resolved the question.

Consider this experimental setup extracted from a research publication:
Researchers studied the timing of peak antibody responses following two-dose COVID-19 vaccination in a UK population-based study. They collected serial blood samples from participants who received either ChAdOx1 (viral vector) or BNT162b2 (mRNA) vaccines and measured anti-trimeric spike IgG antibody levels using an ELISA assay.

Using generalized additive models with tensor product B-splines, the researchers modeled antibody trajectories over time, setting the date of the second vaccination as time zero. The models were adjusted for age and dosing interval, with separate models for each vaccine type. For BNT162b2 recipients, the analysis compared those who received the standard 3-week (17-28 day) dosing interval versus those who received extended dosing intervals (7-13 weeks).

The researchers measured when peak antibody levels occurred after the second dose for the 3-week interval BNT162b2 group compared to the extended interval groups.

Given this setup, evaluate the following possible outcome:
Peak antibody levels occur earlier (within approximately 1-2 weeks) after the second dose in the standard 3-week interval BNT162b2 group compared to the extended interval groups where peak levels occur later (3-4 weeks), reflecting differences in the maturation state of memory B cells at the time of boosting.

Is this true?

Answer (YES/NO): NO